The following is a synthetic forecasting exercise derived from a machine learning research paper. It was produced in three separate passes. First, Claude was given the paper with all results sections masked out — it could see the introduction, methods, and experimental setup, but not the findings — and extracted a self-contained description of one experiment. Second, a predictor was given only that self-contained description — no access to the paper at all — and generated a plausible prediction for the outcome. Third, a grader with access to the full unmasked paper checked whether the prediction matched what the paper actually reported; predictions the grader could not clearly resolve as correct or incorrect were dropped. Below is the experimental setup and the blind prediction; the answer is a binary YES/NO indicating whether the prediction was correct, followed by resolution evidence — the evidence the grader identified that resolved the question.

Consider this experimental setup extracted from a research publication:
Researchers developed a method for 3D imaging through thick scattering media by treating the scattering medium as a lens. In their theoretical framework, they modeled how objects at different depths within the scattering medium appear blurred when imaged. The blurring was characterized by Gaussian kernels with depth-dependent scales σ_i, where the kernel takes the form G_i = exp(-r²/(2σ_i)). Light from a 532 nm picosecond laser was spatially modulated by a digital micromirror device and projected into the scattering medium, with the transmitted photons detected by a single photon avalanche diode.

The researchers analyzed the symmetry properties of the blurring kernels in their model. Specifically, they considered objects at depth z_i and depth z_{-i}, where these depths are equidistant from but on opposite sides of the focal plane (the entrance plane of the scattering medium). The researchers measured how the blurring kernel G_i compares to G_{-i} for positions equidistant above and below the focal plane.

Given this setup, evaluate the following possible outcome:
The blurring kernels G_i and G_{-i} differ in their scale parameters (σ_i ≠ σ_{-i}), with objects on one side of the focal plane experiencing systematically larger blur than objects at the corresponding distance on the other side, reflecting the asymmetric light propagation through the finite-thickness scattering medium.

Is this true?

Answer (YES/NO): NO